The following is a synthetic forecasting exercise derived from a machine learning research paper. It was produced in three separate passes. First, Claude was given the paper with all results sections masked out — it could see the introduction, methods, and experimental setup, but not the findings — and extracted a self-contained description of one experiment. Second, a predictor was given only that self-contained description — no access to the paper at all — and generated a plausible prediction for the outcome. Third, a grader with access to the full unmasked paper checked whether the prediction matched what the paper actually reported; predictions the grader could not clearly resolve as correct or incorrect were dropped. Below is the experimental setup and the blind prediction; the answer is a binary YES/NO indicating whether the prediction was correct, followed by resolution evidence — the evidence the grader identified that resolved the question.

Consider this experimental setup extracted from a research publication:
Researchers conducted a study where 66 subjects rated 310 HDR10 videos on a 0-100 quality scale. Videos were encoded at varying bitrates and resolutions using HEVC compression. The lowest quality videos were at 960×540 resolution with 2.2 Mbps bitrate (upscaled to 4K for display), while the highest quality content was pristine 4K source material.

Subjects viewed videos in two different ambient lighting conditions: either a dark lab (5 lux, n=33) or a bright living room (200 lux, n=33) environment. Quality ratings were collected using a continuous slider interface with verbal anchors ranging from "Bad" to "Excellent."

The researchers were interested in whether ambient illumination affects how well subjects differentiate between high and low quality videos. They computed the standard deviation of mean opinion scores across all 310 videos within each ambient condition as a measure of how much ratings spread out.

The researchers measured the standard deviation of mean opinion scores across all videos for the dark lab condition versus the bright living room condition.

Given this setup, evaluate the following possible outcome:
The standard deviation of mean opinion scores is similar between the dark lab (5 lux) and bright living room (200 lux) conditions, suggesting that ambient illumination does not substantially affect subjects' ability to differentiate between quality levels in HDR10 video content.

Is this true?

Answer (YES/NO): YES